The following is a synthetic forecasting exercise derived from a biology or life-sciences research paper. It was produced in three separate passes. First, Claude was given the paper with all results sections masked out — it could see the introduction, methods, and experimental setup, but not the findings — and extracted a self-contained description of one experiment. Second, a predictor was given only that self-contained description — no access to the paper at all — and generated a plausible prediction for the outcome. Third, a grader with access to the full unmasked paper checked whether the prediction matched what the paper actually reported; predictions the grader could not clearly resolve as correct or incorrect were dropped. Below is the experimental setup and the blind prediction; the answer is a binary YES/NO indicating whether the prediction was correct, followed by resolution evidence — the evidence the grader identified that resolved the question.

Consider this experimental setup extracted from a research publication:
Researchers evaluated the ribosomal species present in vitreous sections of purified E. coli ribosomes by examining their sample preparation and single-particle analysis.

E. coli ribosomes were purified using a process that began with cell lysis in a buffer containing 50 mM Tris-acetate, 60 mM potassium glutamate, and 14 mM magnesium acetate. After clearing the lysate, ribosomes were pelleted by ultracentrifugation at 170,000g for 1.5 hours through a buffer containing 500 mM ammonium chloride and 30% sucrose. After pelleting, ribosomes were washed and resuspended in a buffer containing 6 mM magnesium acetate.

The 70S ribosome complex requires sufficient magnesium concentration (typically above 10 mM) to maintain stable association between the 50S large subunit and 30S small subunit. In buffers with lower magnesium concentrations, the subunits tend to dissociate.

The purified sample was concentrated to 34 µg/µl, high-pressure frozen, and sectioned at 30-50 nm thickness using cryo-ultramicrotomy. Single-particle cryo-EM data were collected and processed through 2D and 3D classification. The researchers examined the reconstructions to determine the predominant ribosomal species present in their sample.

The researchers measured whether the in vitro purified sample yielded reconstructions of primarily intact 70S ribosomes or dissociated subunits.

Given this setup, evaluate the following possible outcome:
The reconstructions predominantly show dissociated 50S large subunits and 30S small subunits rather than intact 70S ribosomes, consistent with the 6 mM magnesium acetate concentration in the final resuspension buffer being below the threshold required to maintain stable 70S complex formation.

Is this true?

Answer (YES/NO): NO